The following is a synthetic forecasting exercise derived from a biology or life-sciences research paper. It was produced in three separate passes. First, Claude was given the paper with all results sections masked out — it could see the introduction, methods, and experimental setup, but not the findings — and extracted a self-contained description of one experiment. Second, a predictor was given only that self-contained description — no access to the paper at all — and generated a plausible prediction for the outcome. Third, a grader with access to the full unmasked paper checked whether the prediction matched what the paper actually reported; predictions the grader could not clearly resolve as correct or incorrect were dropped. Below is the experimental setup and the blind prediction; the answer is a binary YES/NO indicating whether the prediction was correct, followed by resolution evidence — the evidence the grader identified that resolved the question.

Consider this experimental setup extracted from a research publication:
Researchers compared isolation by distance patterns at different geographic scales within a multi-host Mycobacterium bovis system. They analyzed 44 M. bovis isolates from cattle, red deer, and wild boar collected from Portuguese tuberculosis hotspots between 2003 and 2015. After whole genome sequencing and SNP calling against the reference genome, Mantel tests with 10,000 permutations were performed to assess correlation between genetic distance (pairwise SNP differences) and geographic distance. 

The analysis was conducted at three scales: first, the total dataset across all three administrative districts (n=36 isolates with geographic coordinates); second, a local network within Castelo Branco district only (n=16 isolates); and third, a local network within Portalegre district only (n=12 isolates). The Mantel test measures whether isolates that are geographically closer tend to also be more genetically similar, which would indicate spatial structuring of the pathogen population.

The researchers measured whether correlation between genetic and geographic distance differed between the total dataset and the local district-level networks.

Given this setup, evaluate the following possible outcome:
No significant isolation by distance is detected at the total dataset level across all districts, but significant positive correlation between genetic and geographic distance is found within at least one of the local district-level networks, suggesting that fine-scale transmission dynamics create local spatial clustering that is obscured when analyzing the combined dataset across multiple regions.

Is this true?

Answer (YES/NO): NO